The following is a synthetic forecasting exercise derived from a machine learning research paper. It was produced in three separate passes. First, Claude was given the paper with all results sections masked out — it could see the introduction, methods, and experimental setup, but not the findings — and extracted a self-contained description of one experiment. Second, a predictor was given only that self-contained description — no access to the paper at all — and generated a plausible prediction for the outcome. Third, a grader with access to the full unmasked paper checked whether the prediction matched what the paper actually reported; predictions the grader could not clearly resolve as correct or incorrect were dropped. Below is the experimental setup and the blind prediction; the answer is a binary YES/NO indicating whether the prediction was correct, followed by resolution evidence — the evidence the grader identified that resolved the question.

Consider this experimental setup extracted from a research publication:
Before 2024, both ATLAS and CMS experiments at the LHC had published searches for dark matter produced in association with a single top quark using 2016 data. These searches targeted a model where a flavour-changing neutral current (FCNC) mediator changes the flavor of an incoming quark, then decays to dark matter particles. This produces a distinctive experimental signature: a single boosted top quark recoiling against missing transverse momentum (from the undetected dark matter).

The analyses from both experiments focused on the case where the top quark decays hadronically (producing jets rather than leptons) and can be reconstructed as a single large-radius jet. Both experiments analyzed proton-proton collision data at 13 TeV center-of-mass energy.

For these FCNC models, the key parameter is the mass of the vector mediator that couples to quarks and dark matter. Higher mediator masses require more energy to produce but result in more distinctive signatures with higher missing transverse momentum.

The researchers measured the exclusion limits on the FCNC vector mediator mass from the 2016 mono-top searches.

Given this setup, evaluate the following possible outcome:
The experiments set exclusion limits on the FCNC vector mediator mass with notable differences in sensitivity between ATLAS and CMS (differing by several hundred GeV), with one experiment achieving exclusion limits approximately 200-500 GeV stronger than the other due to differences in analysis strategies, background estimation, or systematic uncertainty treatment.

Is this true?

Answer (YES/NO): NO